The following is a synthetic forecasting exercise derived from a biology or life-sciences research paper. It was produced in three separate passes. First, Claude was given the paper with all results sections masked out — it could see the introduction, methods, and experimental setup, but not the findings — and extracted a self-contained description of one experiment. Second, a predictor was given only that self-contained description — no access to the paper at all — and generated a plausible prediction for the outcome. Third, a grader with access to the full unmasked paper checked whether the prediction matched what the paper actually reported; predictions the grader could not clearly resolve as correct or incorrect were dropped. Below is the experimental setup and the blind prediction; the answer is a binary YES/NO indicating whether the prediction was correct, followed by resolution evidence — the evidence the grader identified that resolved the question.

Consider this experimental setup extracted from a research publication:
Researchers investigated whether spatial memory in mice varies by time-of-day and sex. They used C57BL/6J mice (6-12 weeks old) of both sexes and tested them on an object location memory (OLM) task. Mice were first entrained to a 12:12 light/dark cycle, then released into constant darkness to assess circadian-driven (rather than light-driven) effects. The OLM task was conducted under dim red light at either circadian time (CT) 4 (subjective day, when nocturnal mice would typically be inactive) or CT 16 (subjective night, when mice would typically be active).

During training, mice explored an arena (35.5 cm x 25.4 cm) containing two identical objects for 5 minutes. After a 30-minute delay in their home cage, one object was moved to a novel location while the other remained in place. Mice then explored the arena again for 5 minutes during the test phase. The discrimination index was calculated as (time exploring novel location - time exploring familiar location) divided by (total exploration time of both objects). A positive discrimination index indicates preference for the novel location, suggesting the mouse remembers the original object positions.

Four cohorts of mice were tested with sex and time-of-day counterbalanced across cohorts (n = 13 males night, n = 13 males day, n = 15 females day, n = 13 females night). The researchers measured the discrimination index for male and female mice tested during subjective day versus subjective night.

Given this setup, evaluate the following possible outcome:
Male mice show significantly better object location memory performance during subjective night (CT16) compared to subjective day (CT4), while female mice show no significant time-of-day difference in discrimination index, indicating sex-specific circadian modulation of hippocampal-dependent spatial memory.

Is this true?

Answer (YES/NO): NO